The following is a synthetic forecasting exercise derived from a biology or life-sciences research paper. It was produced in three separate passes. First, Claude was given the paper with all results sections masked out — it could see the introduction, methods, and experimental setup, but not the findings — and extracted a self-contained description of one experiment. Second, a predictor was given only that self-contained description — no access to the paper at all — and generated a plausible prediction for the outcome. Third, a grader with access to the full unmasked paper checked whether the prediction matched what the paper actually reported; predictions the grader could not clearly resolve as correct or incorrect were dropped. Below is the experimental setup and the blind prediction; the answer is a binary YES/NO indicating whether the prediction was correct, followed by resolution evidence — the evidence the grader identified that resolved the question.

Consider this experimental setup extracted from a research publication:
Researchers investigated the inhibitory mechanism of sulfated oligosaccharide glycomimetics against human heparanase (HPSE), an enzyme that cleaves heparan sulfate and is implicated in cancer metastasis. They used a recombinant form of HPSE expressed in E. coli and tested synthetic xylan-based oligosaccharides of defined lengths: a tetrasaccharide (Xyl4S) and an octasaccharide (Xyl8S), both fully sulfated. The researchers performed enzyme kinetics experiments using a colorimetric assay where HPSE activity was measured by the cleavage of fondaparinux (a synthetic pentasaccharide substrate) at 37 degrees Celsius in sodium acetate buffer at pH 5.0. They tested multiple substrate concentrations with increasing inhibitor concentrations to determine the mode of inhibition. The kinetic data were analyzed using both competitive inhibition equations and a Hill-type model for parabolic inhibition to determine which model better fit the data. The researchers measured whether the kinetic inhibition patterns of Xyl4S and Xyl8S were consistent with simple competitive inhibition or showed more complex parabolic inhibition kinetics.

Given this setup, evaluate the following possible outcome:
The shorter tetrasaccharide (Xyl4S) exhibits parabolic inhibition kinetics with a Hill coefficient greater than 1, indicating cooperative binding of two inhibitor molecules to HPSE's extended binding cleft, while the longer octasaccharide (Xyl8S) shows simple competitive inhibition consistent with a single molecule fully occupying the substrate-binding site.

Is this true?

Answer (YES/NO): NO